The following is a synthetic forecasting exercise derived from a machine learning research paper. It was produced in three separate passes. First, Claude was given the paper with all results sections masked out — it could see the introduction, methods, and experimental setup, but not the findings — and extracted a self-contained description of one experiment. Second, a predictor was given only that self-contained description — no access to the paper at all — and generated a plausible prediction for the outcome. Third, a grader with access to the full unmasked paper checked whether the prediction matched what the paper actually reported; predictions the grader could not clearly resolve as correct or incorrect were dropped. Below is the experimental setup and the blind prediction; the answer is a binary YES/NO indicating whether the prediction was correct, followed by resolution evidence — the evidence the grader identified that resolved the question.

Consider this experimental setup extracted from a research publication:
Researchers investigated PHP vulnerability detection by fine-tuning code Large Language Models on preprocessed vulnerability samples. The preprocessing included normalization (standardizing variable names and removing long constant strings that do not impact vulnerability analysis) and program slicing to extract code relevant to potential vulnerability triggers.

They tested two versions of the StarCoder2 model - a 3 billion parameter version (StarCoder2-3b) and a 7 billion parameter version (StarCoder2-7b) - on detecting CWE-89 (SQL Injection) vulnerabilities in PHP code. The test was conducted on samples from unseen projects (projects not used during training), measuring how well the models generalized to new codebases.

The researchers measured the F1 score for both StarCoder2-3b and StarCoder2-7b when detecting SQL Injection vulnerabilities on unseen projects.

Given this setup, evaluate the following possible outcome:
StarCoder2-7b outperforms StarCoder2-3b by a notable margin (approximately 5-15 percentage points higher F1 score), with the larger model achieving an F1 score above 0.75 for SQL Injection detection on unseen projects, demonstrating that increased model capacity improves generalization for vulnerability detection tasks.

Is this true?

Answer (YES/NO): NO